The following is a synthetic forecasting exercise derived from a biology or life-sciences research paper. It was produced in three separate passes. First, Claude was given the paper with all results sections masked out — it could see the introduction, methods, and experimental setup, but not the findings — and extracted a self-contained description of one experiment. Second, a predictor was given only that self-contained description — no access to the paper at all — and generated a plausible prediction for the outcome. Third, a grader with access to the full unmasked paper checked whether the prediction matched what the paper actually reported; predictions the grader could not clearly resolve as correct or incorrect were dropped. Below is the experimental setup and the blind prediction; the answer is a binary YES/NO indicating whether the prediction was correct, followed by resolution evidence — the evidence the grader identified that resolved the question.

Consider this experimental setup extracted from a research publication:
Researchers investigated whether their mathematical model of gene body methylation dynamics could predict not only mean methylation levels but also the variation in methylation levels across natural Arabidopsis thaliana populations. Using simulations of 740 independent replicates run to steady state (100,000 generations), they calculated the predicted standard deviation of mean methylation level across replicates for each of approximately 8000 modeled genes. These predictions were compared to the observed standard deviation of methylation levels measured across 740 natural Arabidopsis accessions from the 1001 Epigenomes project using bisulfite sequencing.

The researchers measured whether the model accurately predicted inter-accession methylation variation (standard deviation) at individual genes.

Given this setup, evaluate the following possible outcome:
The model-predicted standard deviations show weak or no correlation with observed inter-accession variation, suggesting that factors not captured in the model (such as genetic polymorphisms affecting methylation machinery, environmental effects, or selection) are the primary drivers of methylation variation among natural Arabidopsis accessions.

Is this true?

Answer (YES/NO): NO